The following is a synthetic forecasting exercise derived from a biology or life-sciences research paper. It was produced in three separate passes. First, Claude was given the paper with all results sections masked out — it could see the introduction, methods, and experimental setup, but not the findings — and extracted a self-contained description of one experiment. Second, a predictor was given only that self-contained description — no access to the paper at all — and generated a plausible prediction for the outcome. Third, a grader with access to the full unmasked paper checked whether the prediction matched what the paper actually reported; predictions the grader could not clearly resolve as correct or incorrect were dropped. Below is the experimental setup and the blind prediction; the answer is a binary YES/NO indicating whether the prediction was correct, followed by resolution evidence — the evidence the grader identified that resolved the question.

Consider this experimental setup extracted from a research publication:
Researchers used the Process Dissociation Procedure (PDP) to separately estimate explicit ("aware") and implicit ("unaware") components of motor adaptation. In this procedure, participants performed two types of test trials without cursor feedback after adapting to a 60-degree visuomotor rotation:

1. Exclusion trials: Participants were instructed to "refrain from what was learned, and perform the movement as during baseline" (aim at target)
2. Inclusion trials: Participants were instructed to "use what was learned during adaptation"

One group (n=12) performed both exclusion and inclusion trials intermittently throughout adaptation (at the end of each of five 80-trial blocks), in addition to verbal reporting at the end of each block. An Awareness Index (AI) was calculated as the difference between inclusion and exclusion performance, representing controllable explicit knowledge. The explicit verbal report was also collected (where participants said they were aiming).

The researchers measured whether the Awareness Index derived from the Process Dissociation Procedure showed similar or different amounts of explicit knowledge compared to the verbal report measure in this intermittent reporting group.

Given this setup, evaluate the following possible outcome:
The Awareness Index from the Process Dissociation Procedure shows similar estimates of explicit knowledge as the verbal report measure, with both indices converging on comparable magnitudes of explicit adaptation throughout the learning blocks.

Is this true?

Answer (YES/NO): NO